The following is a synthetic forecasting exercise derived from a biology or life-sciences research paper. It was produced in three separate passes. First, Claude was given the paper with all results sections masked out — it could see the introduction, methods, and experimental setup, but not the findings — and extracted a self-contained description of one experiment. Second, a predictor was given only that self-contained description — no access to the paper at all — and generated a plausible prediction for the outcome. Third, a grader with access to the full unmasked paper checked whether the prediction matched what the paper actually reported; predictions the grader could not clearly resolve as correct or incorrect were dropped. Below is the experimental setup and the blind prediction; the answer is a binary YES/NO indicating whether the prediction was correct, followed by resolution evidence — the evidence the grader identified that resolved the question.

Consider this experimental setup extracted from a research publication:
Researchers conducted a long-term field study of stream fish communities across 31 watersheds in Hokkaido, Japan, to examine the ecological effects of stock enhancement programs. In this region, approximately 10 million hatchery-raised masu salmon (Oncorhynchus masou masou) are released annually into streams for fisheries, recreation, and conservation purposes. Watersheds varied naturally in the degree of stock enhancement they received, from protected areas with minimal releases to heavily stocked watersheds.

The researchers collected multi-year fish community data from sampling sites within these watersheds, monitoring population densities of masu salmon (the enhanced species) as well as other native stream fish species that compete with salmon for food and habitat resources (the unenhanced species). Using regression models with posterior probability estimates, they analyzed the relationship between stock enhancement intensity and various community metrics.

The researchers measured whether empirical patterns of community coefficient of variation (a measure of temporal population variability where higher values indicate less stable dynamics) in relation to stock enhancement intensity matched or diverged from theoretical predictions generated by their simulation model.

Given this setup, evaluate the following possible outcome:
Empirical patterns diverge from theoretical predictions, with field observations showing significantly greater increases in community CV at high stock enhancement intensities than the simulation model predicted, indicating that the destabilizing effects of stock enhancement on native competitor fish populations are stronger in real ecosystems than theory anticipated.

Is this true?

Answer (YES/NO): NO